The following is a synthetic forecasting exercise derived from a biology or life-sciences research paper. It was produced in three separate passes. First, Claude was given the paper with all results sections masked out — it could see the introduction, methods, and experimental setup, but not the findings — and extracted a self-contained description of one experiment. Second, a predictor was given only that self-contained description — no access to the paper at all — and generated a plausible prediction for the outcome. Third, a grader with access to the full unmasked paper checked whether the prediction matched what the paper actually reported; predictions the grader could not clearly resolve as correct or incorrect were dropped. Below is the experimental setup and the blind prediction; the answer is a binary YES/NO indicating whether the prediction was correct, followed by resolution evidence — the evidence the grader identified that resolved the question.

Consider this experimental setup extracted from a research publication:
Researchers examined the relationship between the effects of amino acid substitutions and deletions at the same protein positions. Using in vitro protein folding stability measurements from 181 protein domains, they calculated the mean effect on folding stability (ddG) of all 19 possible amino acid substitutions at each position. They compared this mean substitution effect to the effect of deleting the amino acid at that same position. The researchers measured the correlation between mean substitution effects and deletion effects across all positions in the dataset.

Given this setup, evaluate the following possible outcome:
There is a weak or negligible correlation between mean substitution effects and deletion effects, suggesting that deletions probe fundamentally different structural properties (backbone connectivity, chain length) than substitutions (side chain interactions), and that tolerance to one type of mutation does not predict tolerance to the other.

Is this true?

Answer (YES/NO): NO